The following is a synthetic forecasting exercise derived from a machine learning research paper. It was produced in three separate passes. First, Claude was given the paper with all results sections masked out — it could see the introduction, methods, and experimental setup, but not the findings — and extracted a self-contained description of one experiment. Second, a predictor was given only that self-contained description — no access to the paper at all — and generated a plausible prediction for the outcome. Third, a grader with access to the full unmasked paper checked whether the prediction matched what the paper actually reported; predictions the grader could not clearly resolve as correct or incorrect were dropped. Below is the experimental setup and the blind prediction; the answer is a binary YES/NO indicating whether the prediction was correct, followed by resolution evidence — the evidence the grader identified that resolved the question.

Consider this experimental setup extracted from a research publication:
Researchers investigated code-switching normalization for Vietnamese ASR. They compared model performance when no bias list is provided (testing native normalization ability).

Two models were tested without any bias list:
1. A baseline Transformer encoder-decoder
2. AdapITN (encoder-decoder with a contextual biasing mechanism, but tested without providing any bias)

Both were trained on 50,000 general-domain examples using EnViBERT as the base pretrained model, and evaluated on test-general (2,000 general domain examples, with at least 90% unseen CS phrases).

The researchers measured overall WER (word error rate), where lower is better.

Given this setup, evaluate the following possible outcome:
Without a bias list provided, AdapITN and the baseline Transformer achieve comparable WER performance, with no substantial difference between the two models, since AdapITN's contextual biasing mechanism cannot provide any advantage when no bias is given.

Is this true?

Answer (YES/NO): NO